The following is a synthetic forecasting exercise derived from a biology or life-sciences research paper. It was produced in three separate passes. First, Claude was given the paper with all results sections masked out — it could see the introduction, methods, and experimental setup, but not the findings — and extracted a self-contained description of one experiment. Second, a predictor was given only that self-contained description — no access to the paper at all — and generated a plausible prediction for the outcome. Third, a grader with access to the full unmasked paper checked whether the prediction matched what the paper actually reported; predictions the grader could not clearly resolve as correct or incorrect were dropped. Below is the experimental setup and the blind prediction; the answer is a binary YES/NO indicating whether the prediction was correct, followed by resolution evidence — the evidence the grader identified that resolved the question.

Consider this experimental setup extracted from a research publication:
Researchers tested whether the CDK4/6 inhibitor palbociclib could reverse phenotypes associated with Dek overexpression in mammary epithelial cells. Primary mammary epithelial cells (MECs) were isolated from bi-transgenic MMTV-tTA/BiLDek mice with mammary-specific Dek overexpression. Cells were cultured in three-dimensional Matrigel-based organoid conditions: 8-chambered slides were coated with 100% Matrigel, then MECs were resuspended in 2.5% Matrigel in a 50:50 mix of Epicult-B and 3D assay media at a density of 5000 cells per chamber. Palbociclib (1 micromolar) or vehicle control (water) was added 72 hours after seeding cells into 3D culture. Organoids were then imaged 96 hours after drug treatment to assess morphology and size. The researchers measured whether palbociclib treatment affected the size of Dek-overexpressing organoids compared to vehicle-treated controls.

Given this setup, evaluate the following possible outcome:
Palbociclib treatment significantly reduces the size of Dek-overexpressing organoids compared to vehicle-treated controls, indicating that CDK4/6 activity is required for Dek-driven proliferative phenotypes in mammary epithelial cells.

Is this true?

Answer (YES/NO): YES